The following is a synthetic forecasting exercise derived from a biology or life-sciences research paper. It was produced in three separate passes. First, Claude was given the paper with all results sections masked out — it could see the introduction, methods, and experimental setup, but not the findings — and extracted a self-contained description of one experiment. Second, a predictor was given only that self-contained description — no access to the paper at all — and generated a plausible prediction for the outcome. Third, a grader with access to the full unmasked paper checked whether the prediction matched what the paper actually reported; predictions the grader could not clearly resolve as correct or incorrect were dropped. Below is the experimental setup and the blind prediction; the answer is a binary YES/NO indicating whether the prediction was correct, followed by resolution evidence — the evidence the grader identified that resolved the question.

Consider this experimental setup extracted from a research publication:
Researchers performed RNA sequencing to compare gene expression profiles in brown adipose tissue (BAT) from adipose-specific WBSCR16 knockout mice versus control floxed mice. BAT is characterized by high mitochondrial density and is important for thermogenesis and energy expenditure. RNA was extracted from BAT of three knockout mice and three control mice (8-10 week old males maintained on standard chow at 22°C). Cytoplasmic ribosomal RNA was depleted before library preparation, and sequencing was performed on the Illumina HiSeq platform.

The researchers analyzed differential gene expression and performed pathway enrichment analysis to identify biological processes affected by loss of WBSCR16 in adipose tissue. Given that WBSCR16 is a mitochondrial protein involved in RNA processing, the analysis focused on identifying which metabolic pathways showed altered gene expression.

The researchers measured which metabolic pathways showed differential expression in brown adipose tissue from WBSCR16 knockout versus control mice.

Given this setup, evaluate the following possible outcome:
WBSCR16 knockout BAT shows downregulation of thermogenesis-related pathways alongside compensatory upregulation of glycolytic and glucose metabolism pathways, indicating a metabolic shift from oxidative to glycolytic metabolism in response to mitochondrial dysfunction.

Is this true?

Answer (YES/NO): NO